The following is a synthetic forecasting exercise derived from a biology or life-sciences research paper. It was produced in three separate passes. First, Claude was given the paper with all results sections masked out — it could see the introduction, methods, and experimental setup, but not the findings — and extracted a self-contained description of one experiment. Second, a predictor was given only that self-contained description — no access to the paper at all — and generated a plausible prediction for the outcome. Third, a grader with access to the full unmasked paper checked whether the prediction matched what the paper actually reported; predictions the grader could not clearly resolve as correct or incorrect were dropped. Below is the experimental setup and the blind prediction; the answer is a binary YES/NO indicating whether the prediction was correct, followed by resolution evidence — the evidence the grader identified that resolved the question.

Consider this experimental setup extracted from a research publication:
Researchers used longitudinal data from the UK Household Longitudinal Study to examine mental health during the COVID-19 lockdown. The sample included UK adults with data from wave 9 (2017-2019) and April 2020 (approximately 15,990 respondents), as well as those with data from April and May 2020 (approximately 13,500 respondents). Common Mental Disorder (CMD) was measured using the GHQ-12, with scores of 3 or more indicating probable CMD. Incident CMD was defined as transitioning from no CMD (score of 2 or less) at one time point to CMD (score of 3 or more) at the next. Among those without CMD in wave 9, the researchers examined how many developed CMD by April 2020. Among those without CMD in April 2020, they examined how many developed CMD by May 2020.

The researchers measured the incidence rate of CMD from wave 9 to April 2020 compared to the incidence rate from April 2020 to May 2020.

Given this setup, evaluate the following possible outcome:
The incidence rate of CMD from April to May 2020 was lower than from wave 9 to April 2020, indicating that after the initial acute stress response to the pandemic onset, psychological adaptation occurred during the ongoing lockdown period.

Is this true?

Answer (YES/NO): YES